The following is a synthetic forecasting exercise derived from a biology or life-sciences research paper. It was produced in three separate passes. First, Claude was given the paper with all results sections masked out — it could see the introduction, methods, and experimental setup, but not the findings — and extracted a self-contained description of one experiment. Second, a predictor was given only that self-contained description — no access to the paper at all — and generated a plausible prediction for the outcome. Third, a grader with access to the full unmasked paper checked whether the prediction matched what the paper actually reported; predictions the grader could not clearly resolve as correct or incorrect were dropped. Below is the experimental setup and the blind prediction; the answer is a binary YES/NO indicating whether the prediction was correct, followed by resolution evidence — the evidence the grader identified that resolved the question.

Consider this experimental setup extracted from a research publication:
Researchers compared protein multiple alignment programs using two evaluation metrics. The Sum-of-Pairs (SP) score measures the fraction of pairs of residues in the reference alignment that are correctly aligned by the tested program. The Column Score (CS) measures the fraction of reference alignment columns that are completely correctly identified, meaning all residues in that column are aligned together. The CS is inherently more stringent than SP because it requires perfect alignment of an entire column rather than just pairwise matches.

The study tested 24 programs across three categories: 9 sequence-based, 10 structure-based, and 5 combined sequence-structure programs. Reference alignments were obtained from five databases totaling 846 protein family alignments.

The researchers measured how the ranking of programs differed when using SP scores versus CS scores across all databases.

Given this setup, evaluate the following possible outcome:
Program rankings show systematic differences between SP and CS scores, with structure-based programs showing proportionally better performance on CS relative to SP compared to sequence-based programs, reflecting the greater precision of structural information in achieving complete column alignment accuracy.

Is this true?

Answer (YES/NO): NO